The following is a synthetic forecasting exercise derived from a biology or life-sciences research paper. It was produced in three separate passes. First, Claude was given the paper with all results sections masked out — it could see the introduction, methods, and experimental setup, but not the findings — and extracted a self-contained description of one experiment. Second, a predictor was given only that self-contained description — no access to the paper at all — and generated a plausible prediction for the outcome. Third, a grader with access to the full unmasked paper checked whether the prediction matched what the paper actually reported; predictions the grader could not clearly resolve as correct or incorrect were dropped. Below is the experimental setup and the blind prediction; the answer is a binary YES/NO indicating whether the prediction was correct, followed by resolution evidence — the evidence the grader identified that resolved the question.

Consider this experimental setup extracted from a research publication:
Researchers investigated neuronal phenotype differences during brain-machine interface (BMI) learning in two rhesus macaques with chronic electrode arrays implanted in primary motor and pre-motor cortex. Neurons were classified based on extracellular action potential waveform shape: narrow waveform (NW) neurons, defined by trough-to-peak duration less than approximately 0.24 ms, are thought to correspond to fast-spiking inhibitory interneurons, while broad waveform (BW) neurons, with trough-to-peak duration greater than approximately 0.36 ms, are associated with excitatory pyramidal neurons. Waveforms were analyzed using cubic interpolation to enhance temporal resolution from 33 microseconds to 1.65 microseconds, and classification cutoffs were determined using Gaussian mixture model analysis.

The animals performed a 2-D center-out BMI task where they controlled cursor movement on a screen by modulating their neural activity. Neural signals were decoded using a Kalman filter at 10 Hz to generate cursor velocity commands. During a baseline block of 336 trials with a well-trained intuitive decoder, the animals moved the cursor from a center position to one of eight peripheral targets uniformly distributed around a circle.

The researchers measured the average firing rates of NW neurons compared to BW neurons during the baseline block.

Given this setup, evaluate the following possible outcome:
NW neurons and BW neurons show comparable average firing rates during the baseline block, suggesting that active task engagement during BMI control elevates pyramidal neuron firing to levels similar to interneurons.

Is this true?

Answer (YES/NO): NO